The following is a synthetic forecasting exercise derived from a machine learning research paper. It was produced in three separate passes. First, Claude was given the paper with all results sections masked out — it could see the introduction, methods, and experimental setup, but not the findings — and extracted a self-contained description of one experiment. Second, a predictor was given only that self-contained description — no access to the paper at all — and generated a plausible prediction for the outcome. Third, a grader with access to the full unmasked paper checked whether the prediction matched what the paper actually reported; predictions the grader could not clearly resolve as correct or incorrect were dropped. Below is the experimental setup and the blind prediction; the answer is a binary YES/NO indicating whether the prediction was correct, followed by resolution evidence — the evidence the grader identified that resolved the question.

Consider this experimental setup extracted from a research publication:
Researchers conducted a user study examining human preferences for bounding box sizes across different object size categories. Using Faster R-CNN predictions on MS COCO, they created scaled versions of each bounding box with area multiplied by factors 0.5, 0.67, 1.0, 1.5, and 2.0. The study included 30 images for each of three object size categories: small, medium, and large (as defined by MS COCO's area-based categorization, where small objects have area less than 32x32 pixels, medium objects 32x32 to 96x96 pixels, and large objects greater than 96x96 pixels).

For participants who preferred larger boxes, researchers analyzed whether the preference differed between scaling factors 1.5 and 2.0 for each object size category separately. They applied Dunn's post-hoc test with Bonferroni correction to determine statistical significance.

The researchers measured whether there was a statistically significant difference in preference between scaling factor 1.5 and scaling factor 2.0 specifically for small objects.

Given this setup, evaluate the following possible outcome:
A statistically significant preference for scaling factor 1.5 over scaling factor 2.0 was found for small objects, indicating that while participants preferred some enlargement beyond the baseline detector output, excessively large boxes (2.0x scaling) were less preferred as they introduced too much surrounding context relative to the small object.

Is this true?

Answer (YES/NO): NO